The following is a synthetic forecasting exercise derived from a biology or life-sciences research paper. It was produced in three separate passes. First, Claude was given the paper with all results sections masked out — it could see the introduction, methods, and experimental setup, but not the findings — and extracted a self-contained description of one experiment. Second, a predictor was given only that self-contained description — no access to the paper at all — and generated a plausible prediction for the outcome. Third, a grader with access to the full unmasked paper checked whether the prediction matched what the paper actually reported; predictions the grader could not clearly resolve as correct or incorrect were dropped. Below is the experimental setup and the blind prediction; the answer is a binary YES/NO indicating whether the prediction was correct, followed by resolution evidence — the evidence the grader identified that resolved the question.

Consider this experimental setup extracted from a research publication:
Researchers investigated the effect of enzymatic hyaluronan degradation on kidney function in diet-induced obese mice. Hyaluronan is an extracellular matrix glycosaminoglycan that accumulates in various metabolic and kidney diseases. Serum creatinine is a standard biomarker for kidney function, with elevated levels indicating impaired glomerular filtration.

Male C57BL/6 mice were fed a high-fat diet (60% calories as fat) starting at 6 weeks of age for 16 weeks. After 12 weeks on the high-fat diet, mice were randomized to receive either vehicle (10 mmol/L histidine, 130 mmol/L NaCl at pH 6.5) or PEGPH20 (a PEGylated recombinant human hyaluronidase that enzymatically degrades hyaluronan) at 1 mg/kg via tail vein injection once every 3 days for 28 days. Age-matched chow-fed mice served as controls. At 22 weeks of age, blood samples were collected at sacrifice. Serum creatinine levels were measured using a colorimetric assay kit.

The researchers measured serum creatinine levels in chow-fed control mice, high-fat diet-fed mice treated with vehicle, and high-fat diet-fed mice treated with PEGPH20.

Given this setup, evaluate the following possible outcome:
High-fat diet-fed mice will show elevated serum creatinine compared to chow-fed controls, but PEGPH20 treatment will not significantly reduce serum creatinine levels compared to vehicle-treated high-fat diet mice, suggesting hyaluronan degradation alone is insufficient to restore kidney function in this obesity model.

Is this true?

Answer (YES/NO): NO